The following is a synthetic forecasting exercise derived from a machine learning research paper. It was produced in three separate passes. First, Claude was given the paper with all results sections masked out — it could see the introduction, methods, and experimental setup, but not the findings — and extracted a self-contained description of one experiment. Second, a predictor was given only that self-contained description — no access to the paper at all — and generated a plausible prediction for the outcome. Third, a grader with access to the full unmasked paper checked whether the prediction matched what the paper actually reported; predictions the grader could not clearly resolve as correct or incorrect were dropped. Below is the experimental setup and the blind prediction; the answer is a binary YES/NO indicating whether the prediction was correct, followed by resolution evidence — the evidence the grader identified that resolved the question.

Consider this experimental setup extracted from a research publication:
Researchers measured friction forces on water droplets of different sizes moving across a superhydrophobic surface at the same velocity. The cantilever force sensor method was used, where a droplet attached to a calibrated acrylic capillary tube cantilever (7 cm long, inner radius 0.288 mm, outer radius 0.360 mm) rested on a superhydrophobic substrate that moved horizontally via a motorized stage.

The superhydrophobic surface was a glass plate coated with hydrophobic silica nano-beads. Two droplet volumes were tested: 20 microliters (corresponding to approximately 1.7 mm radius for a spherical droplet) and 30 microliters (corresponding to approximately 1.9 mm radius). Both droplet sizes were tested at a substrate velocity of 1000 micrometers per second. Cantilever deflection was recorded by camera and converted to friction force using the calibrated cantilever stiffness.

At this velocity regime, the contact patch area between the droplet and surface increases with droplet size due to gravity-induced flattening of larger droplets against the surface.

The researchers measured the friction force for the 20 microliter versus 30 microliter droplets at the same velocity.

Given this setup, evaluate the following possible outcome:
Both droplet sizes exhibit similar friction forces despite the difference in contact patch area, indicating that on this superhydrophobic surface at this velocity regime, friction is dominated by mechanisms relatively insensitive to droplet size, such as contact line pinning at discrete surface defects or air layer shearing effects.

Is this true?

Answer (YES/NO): NO